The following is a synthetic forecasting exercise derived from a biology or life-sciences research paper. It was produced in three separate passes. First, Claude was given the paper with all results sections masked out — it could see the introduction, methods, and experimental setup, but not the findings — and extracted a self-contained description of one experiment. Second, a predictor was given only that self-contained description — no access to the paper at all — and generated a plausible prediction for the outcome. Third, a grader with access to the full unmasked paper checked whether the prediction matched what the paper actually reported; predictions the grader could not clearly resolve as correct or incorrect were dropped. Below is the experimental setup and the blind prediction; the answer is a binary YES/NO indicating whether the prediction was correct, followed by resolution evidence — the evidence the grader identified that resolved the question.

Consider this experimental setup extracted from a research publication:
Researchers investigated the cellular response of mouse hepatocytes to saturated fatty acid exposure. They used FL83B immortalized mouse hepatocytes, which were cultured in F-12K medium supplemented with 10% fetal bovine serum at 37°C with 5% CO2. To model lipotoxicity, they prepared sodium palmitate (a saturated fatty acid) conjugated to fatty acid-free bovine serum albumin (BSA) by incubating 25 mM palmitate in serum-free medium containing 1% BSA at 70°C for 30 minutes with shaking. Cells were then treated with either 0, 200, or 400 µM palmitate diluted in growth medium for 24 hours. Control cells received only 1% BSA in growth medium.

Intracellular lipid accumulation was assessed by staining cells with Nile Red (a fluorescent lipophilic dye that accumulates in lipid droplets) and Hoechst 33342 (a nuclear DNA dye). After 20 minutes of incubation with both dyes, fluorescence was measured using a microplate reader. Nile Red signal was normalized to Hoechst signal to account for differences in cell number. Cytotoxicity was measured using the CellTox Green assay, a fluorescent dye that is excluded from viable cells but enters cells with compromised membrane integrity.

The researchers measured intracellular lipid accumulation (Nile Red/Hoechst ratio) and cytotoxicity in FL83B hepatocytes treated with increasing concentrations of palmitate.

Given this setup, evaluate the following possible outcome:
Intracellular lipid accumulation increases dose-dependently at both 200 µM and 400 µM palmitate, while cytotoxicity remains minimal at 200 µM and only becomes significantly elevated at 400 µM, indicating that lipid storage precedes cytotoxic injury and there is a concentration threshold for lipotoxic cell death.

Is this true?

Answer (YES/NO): NO